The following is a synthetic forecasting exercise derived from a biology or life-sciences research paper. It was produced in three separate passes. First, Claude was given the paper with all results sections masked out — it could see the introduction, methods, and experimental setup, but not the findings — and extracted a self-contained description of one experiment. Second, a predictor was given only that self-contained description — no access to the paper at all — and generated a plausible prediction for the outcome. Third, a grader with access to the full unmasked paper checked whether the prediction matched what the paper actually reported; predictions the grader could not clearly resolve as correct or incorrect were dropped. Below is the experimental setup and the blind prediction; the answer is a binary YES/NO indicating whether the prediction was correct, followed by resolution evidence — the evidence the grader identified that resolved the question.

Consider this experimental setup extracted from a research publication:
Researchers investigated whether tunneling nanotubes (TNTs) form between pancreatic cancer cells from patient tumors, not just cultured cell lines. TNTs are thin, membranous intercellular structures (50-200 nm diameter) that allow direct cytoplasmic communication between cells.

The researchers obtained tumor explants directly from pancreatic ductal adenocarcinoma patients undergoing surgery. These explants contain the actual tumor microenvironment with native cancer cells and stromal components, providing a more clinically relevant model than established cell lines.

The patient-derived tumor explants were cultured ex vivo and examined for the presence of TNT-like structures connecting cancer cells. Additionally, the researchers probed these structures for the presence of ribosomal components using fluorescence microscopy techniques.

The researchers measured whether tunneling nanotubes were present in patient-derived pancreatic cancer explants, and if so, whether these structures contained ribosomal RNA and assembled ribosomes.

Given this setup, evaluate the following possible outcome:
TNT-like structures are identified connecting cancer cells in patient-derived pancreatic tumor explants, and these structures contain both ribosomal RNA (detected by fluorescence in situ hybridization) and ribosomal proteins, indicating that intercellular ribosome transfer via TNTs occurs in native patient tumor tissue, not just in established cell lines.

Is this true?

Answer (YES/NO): YES